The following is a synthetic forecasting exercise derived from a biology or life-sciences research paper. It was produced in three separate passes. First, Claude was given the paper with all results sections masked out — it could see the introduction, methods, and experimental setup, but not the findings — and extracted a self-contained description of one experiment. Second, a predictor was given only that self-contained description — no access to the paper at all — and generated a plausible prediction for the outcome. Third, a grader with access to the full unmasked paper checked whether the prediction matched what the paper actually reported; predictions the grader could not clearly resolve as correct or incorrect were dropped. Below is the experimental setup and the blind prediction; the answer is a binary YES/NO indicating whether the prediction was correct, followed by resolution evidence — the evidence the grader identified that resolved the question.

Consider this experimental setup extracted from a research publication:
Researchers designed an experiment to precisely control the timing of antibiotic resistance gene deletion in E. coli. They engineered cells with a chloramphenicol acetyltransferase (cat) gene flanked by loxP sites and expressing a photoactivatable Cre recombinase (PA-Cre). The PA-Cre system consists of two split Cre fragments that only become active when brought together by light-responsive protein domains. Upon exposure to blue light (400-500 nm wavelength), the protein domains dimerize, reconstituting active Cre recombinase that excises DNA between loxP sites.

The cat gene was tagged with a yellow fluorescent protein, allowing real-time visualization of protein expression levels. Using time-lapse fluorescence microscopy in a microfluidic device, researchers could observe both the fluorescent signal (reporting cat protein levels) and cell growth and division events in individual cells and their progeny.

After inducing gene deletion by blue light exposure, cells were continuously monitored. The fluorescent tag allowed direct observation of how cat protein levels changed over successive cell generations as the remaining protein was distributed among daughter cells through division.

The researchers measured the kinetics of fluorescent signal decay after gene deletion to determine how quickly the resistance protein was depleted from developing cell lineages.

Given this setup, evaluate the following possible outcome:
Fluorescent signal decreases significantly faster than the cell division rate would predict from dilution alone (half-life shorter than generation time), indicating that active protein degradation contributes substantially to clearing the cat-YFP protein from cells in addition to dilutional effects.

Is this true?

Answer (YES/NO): NO